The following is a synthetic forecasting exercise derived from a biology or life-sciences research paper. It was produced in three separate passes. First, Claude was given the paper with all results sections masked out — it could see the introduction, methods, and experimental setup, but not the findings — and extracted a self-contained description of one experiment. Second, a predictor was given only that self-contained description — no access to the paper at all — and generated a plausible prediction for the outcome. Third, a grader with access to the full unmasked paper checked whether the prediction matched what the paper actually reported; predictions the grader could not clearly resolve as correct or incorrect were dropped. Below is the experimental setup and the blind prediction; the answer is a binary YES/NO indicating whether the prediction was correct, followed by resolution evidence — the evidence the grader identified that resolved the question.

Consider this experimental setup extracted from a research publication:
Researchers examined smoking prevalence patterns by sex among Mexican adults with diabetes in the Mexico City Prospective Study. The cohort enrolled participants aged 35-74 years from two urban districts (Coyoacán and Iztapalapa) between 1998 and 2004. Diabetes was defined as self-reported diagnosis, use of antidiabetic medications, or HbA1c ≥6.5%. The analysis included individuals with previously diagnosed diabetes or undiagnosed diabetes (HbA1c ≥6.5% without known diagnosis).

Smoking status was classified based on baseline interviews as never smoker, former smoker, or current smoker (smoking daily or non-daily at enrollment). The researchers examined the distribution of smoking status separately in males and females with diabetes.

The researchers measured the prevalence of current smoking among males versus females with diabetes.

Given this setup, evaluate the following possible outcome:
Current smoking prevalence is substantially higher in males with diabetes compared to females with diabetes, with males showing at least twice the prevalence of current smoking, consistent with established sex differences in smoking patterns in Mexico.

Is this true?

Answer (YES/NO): YES